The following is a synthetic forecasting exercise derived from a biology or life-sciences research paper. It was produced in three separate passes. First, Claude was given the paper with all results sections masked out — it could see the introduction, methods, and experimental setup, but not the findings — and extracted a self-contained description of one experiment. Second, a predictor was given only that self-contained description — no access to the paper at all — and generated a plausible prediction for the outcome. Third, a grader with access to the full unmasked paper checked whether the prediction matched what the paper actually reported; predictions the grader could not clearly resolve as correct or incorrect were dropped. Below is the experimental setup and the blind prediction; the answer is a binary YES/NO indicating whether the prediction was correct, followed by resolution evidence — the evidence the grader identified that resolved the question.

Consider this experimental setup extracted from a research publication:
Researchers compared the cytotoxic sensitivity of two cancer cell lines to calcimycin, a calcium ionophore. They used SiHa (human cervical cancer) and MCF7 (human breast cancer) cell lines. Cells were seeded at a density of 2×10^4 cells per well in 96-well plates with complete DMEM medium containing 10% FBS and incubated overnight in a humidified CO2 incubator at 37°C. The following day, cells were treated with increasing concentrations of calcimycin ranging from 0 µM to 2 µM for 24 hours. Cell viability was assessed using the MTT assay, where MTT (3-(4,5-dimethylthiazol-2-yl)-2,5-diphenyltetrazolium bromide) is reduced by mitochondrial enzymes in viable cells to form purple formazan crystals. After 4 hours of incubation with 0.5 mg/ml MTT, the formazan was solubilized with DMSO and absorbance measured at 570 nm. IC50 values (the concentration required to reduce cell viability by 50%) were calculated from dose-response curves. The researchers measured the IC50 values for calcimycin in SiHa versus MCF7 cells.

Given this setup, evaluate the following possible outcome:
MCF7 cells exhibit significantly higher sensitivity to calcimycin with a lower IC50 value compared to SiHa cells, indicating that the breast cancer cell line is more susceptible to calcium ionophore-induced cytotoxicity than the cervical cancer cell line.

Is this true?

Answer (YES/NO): YES